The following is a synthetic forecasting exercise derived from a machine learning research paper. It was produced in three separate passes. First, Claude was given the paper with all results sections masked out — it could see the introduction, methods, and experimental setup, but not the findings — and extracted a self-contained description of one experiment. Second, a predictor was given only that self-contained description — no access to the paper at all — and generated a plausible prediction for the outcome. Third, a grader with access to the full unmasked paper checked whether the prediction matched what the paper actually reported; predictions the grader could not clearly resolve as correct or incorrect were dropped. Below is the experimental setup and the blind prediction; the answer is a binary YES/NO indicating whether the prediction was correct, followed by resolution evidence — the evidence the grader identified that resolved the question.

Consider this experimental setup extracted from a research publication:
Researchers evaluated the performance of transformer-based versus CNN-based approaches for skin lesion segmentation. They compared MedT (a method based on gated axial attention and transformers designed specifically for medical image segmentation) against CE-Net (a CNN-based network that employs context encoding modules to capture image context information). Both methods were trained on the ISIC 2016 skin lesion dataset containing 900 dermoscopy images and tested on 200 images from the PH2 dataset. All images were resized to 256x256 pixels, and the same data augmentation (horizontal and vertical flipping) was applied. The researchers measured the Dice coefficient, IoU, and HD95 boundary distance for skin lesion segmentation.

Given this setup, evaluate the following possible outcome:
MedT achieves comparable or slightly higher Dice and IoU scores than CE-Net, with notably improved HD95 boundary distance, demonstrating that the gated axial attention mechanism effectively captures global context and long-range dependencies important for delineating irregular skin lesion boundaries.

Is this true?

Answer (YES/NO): NO